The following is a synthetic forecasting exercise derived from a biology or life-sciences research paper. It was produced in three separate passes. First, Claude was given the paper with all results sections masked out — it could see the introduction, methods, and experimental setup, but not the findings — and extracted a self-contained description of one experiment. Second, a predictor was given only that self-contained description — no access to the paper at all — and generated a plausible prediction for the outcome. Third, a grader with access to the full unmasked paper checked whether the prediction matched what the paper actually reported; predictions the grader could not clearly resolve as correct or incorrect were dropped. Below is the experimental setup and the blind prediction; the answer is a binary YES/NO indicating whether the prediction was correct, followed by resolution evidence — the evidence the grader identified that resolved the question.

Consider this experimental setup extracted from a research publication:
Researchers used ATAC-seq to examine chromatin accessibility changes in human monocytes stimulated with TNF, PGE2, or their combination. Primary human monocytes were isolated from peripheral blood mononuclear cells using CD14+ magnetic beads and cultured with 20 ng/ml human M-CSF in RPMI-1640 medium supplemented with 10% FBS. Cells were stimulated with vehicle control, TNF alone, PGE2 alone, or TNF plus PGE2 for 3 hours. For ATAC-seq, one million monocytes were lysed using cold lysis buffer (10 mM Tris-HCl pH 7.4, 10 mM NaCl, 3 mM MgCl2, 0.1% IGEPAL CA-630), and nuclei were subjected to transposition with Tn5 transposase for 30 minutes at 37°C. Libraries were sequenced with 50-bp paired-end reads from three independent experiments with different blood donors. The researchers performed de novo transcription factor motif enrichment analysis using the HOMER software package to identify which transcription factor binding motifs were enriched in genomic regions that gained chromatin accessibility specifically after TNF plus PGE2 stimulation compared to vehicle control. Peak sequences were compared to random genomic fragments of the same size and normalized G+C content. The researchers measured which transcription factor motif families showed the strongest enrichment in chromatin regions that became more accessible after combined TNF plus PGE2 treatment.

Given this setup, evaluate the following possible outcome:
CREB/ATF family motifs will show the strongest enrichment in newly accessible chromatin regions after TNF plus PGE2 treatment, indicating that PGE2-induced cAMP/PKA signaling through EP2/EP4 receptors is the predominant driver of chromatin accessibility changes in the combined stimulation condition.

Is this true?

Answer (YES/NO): NO